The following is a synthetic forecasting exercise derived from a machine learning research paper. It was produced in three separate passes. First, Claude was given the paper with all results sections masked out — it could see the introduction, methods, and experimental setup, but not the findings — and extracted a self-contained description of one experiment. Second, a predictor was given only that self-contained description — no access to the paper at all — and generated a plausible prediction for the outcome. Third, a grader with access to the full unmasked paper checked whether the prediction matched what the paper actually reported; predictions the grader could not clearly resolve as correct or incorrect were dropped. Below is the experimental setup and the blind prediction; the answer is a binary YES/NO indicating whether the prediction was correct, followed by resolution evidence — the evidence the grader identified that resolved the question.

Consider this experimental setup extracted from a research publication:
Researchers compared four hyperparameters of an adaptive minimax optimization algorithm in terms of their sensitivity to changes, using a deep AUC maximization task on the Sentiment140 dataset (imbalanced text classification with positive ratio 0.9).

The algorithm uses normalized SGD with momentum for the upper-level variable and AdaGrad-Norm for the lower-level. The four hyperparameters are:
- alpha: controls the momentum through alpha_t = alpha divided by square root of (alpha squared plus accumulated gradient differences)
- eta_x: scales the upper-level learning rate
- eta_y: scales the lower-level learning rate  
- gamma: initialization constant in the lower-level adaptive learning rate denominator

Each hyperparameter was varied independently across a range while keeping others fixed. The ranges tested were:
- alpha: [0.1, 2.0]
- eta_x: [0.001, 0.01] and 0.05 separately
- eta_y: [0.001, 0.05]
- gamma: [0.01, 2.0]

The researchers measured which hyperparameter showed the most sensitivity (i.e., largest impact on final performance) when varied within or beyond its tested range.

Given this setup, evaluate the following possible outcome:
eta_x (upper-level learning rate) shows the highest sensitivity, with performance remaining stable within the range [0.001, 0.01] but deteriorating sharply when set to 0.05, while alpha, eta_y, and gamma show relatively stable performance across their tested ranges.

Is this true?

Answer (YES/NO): YES